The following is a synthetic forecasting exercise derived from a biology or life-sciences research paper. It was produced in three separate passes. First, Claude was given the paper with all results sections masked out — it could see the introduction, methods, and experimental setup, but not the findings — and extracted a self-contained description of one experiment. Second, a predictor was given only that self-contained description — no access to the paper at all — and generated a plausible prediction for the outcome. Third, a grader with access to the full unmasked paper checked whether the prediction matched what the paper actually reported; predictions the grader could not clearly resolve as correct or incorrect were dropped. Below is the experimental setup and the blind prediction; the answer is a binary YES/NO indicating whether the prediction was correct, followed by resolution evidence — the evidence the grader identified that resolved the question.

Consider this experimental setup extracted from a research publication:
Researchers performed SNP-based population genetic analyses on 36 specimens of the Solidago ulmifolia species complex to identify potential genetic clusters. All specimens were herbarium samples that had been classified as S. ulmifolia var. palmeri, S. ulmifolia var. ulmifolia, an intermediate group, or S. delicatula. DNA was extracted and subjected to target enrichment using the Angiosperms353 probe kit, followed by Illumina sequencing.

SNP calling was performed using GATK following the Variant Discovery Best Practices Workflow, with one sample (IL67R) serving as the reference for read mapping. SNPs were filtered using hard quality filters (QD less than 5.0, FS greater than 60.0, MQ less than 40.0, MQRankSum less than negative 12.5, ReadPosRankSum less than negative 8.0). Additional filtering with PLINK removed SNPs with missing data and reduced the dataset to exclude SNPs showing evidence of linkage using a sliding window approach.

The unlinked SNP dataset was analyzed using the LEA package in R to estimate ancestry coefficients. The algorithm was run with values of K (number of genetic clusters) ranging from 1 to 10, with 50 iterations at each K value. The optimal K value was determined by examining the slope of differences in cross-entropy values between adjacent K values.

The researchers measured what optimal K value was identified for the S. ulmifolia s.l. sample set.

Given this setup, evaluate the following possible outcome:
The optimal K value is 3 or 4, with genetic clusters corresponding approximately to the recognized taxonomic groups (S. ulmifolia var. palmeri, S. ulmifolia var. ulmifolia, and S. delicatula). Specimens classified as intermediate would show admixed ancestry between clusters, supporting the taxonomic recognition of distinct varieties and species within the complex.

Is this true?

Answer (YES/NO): NO